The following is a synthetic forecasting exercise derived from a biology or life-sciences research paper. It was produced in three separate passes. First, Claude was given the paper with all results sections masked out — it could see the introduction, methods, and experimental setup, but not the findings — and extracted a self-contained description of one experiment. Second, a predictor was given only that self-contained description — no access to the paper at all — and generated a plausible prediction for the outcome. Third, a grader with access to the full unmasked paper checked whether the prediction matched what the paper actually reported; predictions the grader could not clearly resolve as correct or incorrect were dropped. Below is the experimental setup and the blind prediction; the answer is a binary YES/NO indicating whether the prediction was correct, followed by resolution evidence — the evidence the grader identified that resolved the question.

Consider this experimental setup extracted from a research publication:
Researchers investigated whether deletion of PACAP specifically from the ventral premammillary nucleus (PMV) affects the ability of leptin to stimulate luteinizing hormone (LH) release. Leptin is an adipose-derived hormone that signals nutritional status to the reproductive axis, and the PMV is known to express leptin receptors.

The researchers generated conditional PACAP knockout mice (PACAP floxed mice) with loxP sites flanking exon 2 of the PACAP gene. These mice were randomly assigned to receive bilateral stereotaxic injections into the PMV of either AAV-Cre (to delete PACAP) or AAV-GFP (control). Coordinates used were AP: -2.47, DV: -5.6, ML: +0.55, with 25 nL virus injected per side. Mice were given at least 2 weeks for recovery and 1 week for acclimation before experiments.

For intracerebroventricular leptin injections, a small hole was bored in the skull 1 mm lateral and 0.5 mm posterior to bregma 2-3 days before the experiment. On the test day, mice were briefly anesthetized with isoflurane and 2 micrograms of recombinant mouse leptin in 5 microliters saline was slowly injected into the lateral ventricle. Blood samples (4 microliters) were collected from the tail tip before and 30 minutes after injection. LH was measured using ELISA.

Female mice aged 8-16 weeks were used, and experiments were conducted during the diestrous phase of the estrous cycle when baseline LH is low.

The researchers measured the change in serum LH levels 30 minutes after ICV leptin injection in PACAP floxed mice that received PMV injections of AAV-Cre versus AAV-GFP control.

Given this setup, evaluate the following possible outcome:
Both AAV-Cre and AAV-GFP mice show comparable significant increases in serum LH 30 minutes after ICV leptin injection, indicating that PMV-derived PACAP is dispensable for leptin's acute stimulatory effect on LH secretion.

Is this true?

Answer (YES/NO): NO